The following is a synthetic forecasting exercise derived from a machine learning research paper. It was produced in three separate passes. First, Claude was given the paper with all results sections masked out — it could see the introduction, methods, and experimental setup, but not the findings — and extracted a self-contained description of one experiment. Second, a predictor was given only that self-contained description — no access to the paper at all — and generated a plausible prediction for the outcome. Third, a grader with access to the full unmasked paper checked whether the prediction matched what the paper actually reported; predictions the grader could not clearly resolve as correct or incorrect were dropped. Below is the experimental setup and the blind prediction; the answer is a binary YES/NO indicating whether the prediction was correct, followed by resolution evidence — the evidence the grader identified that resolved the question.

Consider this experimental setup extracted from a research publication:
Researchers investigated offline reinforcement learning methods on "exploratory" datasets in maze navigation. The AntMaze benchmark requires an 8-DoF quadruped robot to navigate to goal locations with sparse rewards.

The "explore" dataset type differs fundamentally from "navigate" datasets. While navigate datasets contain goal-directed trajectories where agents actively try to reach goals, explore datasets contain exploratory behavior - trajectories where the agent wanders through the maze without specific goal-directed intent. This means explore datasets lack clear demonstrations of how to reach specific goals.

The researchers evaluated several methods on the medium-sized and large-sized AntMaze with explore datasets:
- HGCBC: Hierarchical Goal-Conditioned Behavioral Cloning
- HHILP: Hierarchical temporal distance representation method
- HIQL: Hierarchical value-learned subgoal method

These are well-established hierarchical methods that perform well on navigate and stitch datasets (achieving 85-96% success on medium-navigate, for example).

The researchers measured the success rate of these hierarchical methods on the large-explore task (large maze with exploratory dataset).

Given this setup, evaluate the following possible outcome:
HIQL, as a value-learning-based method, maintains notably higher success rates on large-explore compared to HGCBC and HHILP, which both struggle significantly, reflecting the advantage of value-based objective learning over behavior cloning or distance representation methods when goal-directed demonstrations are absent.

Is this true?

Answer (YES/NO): NO